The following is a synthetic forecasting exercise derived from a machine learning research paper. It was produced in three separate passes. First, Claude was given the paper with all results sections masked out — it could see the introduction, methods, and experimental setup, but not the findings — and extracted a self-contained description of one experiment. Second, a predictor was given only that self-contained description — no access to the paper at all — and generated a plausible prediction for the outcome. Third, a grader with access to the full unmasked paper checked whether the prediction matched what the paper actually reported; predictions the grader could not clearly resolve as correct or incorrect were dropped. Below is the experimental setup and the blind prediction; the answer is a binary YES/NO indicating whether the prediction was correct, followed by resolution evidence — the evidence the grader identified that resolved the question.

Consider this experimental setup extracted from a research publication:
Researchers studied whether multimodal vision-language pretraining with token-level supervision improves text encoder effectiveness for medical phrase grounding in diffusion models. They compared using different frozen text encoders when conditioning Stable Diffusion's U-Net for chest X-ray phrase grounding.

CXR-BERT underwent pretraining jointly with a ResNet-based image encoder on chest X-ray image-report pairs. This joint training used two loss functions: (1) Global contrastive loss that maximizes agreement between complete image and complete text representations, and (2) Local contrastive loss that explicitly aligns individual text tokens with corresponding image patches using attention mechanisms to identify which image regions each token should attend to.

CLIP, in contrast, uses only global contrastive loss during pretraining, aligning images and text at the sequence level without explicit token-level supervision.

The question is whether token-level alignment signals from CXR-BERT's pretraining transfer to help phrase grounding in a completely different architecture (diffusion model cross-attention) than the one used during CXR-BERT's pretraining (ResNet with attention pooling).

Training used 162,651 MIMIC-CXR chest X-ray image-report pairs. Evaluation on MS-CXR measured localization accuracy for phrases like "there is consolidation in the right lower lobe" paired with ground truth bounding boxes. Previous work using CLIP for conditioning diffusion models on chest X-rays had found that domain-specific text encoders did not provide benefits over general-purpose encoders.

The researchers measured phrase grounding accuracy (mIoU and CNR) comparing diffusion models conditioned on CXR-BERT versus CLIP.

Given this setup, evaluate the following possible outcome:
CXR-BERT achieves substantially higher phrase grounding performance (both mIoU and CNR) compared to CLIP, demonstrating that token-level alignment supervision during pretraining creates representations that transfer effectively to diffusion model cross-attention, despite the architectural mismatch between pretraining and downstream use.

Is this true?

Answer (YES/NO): YES